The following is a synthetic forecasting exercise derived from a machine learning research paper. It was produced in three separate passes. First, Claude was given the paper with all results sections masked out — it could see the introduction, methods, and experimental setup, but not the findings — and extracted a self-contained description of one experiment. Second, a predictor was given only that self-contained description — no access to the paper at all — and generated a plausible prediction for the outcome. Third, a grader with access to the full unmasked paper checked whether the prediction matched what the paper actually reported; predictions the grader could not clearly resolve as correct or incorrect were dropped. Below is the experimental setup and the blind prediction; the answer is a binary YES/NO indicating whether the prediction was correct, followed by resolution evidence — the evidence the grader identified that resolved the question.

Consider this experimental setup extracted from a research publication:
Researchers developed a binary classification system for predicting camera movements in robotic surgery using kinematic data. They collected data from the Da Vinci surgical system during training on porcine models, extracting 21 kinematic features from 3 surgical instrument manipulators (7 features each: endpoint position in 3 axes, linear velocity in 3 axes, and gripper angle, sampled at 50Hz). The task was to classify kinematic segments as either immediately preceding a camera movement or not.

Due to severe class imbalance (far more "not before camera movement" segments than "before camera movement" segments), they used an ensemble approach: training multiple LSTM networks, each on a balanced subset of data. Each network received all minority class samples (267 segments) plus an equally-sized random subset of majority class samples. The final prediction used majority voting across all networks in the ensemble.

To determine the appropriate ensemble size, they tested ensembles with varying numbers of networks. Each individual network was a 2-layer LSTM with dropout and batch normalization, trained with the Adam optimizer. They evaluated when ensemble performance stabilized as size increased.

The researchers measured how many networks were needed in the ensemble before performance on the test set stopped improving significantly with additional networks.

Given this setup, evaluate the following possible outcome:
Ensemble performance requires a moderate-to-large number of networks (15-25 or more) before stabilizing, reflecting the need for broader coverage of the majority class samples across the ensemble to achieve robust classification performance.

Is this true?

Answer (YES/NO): YES